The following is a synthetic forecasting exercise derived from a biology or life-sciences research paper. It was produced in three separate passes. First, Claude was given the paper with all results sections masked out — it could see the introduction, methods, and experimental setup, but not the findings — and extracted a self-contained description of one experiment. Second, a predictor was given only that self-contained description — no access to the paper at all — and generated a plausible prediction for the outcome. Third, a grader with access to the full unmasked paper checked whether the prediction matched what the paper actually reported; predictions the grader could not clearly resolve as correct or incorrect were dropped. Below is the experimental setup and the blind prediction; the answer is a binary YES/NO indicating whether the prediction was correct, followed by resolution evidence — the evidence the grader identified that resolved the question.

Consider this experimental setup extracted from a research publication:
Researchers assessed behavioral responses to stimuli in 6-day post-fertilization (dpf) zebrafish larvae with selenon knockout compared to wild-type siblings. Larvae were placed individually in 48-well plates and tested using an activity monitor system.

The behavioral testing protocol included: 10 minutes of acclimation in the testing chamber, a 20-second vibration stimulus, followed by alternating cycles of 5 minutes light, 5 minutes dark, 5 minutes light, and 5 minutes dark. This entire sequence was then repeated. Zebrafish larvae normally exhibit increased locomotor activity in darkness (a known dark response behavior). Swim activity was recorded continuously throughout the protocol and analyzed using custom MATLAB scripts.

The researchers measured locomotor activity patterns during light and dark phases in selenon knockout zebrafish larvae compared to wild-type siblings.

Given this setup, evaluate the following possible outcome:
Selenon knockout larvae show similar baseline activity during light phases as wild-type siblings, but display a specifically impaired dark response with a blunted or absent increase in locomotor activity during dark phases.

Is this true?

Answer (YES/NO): NO